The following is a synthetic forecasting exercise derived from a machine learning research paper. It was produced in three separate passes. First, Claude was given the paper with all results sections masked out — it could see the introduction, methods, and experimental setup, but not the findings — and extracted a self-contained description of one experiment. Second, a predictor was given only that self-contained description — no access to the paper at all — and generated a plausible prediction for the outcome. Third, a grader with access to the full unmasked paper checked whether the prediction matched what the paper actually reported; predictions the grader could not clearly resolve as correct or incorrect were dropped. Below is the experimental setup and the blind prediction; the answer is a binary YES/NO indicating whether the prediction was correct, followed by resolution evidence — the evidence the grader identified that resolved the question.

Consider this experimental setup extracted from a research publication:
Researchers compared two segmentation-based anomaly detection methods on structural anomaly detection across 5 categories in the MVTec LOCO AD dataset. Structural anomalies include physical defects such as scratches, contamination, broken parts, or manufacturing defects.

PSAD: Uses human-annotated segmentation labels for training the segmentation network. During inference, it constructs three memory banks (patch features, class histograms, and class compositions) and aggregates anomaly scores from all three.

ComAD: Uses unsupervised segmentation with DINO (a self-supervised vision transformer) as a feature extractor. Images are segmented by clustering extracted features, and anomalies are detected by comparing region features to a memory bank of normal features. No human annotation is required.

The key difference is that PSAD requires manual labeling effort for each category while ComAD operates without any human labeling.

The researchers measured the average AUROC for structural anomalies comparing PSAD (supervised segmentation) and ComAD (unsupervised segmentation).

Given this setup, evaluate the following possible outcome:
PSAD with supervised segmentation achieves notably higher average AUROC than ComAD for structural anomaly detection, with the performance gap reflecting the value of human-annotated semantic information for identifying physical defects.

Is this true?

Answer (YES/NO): NO